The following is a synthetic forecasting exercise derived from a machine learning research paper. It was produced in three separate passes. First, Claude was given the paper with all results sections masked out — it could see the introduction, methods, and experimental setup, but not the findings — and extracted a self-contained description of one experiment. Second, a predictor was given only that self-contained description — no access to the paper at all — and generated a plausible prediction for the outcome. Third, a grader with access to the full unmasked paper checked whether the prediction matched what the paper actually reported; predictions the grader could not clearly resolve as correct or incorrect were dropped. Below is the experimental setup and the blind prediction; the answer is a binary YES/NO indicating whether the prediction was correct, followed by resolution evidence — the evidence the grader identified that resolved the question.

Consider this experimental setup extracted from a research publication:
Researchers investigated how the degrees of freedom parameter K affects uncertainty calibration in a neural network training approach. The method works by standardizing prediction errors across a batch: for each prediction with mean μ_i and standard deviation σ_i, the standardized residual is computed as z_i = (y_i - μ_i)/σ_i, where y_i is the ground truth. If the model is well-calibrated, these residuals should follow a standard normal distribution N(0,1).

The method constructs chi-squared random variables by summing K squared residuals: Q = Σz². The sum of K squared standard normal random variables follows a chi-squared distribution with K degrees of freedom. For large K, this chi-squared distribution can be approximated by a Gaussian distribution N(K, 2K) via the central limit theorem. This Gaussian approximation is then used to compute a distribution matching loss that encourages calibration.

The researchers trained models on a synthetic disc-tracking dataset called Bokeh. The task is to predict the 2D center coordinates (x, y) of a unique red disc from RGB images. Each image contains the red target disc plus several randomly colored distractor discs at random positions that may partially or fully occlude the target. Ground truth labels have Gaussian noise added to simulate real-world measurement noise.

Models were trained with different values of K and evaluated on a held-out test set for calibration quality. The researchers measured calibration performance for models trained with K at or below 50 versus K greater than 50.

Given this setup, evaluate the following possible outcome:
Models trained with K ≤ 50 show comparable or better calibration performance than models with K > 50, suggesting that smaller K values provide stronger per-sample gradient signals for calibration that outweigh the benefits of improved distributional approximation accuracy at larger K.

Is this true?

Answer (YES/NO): NO